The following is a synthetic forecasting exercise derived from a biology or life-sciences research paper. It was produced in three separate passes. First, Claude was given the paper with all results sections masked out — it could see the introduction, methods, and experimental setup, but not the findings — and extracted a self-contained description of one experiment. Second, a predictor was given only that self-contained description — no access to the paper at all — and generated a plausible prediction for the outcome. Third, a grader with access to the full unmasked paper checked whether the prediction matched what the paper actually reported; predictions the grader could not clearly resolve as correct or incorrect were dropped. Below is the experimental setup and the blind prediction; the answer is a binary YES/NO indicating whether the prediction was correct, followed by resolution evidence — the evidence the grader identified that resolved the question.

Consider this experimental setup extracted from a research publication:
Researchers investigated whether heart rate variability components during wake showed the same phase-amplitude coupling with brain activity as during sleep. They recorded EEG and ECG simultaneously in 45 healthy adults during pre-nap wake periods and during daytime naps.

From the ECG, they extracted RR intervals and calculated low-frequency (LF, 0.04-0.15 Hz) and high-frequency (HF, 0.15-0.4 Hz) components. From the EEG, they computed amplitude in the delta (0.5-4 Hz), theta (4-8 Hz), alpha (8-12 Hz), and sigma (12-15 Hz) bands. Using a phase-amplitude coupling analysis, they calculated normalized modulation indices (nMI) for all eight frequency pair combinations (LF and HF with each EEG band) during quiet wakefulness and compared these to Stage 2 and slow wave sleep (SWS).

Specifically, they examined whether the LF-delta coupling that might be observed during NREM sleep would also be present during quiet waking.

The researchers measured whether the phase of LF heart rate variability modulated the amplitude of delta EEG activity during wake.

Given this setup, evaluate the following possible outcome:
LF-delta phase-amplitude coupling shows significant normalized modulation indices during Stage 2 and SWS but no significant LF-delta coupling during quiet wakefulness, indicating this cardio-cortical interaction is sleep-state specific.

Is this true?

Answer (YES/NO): YES